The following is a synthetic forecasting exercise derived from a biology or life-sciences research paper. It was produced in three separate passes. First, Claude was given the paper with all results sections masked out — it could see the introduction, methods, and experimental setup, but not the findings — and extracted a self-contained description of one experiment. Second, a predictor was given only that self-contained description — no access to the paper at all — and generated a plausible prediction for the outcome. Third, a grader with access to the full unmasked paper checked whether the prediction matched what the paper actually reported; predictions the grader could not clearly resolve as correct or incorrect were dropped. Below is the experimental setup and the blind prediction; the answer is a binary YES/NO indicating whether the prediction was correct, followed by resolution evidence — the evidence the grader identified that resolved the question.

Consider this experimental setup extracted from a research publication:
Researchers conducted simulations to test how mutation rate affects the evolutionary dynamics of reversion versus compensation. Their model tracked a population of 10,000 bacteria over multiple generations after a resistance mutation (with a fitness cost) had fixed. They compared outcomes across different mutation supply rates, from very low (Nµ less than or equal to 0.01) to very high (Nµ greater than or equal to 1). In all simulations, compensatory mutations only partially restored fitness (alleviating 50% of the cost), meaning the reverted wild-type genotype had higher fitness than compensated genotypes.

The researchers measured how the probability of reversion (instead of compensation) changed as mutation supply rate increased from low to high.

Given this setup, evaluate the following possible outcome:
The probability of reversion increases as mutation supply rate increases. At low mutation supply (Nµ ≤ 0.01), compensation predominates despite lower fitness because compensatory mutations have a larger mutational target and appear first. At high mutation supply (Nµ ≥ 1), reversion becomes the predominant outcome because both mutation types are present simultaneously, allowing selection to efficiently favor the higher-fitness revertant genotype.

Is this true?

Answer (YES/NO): YES